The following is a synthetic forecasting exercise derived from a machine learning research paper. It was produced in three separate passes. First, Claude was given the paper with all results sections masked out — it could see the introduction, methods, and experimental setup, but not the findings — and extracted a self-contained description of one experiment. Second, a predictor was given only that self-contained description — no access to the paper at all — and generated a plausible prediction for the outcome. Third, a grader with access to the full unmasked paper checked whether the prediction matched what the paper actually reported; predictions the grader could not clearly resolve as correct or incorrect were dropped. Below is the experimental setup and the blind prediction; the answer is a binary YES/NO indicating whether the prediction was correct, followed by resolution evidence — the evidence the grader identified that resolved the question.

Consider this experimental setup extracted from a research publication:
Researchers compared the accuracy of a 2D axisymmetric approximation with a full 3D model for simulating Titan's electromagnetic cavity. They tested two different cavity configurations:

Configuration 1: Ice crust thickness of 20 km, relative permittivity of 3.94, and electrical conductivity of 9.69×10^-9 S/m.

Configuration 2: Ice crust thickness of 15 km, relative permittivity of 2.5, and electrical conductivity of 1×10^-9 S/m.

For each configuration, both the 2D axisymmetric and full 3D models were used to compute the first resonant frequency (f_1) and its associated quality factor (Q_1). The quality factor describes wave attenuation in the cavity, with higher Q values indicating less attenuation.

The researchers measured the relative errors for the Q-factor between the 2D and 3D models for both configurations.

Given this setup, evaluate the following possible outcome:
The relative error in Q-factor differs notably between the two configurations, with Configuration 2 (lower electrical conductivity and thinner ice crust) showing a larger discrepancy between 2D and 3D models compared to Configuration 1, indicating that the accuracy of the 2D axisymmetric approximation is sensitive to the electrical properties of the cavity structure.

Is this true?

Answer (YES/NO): NO